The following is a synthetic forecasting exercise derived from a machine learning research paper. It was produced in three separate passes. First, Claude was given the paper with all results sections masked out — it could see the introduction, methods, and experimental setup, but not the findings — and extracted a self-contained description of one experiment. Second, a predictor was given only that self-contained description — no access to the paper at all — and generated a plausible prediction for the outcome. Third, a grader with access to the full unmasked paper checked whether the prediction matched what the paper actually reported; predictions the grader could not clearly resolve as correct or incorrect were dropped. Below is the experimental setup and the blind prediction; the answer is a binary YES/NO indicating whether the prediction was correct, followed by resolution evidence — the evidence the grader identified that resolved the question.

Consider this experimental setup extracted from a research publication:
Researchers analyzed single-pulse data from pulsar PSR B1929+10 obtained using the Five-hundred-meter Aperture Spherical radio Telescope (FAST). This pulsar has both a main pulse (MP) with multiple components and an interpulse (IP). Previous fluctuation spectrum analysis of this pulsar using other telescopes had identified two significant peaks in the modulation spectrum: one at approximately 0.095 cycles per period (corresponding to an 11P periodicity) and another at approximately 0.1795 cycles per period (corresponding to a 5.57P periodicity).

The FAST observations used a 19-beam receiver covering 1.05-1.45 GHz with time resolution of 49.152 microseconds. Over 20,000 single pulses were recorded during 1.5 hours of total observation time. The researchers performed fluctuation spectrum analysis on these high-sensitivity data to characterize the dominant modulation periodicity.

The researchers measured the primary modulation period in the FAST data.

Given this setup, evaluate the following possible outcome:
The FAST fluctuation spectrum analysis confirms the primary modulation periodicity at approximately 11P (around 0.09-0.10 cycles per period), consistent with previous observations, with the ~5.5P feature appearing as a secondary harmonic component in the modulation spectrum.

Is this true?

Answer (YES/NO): NO